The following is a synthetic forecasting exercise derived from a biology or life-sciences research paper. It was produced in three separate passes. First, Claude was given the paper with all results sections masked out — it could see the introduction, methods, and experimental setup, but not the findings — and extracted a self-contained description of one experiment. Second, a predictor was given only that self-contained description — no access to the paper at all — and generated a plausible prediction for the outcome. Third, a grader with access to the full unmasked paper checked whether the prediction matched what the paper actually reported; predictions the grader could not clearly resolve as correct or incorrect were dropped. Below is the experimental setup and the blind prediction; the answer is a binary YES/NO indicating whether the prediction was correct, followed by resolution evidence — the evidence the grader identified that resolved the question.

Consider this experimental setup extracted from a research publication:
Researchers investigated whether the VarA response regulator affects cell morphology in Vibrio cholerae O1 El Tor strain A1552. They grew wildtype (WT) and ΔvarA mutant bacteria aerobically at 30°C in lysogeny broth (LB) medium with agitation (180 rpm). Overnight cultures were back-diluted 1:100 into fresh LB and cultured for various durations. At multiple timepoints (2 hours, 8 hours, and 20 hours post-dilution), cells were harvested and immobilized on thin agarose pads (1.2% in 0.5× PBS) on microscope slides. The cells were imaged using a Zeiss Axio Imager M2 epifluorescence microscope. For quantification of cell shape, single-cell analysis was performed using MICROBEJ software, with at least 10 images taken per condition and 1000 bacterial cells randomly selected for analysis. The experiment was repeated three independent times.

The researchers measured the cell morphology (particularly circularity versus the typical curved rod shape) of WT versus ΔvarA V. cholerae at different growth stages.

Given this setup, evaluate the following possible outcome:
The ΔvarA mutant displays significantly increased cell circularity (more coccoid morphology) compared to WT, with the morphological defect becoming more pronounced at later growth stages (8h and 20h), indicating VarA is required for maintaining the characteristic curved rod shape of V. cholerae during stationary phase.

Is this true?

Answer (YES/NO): YES